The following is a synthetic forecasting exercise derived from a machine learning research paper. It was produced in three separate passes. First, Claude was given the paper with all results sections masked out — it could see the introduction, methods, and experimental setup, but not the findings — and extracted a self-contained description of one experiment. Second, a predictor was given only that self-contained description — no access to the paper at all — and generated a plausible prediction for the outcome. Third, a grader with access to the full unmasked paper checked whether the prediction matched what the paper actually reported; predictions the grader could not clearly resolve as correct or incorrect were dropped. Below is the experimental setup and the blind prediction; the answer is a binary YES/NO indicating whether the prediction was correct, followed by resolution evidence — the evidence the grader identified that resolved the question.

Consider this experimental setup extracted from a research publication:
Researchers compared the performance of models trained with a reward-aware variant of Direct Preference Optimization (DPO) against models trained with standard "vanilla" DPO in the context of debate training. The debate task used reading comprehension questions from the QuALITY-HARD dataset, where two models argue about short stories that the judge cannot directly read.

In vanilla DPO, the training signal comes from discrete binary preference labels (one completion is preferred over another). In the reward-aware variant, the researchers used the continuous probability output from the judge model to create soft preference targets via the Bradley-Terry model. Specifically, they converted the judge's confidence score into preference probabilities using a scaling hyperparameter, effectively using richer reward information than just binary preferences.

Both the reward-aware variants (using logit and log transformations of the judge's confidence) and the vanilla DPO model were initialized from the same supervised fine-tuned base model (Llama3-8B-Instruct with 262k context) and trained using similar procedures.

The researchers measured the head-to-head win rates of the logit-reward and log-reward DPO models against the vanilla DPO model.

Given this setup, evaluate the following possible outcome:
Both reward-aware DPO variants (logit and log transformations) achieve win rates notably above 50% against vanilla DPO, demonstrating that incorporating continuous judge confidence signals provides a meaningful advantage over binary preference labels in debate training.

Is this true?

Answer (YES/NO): YES